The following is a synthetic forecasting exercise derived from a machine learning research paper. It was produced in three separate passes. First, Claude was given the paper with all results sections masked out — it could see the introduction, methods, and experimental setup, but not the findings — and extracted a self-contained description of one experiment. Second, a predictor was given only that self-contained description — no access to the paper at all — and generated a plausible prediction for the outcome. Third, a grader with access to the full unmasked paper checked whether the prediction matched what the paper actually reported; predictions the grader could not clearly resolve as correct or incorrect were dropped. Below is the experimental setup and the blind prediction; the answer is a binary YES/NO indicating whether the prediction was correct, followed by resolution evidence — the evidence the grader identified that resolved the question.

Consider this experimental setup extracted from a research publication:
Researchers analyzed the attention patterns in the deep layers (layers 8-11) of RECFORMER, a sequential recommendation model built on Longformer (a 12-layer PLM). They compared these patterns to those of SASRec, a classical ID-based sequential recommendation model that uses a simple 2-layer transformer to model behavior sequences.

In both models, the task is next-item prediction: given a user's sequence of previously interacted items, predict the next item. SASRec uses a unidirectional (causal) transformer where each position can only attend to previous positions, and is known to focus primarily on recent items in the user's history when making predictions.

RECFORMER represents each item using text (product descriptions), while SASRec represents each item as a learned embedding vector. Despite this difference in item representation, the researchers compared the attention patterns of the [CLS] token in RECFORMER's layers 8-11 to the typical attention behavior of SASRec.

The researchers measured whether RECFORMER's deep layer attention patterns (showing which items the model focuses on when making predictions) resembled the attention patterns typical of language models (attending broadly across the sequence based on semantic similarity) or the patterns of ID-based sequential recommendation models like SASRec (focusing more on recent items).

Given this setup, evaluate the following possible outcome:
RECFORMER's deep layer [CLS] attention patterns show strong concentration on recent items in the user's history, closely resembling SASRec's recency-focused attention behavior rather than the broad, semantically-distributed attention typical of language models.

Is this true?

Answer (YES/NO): YES